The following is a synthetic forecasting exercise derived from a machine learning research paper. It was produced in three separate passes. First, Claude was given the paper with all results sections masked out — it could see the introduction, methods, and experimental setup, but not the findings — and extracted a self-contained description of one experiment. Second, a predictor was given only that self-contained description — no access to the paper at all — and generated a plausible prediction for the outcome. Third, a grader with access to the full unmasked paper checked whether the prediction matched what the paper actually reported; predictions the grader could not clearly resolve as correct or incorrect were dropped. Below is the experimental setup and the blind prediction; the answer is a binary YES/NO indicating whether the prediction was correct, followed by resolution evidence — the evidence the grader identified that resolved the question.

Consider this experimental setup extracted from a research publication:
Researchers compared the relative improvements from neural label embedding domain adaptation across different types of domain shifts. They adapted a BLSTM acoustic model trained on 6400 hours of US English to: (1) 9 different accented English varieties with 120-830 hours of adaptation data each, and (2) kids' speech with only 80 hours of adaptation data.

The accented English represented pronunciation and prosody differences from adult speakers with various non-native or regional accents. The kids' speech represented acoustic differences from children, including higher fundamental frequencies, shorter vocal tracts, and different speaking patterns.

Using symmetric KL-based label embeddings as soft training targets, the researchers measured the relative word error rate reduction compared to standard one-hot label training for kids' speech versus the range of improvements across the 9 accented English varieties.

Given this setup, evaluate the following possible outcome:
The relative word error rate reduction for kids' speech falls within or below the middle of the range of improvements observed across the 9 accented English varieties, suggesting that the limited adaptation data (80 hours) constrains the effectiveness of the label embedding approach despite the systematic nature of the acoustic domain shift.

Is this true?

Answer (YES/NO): YES